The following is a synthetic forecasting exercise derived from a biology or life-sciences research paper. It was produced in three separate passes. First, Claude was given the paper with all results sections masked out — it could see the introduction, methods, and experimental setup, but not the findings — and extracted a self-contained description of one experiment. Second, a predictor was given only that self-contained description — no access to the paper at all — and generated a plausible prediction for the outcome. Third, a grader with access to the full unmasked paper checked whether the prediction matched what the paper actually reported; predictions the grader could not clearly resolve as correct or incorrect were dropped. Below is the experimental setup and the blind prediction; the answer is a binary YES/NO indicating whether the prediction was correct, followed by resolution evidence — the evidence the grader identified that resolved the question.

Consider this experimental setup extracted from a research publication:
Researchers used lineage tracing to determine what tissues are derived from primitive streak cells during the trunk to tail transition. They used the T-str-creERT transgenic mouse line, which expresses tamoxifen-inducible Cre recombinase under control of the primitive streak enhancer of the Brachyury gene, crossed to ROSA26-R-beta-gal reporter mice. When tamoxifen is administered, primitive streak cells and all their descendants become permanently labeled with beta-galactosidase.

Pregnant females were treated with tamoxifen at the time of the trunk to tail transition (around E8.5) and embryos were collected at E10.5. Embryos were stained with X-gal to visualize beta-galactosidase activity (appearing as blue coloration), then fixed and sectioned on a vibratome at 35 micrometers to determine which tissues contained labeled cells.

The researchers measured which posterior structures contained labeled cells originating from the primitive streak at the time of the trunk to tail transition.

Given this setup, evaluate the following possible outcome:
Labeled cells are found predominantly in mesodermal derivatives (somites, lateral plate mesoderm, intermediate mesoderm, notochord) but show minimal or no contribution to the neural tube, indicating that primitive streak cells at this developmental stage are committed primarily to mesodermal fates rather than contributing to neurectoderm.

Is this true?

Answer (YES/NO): NO